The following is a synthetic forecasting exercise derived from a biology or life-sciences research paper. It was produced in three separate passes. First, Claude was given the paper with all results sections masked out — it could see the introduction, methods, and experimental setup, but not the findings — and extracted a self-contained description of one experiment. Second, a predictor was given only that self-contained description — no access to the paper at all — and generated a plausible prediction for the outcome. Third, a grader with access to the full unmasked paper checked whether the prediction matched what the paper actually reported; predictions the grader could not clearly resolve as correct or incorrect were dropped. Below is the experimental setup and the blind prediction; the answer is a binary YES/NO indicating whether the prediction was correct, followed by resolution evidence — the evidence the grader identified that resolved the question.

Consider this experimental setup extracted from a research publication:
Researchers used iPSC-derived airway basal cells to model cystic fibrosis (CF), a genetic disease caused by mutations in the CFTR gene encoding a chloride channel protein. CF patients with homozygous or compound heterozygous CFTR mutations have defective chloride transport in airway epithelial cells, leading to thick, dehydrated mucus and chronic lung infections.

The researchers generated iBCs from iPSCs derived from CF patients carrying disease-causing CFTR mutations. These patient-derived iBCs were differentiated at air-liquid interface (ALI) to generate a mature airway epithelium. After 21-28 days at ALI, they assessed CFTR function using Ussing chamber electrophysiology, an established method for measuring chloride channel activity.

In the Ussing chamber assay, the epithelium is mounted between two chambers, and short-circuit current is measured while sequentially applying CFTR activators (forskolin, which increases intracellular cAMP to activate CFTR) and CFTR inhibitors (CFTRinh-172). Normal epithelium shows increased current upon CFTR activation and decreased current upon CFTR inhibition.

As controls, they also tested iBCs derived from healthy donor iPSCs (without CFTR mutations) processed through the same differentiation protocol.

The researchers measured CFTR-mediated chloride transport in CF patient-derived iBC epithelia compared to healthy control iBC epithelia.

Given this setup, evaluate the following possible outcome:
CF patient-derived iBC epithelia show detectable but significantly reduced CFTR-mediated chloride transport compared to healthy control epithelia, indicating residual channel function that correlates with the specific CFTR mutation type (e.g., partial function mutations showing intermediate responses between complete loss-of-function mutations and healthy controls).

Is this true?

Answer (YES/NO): NO